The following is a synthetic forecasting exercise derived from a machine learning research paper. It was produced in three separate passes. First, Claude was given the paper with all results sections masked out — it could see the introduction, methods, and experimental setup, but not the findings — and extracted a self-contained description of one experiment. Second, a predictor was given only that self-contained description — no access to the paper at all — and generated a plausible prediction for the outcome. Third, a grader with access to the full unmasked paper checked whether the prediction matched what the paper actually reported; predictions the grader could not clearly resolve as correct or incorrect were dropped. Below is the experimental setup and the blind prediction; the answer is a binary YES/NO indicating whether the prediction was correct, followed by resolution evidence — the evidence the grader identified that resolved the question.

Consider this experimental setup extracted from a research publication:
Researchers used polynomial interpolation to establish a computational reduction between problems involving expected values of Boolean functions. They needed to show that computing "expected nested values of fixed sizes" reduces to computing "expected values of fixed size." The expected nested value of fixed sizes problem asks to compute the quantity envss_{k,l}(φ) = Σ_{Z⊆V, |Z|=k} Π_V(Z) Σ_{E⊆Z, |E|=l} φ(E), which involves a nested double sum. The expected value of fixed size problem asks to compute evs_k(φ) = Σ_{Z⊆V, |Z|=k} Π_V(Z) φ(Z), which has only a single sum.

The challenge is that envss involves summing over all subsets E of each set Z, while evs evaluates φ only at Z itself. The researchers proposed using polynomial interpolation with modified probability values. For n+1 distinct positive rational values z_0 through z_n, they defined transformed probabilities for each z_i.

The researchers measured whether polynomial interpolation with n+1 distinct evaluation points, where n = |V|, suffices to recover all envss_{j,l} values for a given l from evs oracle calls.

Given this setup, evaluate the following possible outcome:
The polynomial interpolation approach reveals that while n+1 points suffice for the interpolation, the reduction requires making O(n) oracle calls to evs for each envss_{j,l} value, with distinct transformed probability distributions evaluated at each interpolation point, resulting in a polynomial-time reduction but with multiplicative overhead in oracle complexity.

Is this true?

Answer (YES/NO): NO